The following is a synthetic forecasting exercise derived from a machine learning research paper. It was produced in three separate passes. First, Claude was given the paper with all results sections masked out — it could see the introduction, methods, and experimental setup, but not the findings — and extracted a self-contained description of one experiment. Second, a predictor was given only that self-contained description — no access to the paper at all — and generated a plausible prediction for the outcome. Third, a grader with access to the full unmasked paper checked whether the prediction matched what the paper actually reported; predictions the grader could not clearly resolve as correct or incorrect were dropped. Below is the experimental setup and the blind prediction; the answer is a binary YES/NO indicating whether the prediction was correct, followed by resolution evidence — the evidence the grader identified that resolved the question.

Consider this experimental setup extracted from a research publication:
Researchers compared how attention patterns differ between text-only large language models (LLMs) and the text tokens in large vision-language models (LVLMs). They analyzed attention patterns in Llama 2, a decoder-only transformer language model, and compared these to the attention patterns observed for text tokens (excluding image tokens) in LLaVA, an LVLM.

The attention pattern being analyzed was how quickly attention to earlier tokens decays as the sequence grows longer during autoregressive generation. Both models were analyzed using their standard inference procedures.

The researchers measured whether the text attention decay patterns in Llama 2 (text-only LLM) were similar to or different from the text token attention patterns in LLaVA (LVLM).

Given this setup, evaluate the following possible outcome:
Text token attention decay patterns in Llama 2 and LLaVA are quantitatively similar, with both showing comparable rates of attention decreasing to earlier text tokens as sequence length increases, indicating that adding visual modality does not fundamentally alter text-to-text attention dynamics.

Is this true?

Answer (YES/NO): NO